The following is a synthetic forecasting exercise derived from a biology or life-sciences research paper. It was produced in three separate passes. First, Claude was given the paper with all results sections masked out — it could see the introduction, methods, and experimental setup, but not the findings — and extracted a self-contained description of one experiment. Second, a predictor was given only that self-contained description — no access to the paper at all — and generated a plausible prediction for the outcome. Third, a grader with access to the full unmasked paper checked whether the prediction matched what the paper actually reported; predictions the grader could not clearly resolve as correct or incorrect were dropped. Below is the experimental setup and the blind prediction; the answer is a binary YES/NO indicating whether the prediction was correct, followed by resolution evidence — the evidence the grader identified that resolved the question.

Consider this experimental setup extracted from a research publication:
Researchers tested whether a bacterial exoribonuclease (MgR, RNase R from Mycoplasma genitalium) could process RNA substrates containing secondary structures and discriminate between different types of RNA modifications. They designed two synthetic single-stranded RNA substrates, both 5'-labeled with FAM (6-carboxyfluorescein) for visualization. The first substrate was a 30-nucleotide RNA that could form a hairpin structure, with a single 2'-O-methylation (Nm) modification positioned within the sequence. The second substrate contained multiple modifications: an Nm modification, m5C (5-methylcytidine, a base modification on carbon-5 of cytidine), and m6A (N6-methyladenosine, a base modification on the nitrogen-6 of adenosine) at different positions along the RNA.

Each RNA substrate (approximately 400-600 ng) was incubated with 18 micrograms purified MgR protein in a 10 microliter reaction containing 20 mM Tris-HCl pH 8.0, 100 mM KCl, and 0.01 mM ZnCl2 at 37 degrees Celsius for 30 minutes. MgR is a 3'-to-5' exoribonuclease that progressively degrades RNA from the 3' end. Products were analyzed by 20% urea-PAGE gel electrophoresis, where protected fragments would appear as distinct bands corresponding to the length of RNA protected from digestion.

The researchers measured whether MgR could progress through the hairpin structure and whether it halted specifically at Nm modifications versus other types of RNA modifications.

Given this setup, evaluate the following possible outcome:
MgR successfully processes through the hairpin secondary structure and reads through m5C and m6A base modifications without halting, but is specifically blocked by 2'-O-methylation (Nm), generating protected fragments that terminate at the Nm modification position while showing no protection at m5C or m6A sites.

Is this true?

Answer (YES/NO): YES